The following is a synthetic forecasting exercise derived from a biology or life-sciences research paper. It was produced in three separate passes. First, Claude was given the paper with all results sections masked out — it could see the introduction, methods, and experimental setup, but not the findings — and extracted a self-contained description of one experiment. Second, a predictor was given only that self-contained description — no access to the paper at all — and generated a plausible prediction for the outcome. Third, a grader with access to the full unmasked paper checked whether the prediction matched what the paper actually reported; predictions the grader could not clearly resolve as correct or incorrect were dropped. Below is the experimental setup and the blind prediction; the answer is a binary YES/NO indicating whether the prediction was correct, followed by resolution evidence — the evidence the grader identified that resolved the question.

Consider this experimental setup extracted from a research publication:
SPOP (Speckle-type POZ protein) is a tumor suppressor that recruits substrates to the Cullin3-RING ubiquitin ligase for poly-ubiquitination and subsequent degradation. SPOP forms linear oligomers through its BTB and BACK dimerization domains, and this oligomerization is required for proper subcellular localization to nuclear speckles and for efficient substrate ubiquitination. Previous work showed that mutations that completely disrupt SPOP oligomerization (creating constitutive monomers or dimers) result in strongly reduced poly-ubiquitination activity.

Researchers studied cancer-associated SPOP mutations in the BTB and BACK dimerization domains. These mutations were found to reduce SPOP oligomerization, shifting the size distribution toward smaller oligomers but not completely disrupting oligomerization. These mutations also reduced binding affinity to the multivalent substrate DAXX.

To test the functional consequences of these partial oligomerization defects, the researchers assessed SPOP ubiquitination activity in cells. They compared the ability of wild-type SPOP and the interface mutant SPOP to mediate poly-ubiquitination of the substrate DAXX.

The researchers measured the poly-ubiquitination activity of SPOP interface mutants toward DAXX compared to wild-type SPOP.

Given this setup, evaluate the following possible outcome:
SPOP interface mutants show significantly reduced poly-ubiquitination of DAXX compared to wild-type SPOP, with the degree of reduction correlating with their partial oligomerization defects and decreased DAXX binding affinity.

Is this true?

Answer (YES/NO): NO